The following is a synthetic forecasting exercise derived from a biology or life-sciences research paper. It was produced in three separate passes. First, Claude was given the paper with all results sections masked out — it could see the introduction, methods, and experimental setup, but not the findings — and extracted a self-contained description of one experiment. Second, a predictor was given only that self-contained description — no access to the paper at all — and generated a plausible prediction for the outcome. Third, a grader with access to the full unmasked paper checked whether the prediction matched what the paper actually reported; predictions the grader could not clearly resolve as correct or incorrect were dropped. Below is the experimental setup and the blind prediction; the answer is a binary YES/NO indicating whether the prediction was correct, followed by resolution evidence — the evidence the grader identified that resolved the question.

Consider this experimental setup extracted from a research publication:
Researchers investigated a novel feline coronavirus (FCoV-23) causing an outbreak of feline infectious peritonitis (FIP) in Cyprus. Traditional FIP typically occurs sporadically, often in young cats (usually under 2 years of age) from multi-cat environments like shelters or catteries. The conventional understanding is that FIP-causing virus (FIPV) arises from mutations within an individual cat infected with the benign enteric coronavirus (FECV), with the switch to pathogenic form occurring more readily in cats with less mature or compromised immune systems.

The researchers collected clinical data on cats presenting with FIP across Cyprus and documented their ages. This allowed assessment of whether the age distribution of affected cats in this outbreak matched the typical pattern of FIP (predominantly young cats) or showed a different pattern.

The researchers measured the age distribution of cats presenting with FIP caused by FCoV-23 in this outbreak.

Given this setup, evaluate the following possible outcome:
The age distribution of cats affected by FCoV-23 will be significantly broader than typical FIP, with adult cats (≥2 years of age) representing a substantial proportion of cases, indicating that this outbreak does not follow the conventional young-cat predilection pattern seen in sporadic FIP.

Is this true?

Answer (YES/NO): YES